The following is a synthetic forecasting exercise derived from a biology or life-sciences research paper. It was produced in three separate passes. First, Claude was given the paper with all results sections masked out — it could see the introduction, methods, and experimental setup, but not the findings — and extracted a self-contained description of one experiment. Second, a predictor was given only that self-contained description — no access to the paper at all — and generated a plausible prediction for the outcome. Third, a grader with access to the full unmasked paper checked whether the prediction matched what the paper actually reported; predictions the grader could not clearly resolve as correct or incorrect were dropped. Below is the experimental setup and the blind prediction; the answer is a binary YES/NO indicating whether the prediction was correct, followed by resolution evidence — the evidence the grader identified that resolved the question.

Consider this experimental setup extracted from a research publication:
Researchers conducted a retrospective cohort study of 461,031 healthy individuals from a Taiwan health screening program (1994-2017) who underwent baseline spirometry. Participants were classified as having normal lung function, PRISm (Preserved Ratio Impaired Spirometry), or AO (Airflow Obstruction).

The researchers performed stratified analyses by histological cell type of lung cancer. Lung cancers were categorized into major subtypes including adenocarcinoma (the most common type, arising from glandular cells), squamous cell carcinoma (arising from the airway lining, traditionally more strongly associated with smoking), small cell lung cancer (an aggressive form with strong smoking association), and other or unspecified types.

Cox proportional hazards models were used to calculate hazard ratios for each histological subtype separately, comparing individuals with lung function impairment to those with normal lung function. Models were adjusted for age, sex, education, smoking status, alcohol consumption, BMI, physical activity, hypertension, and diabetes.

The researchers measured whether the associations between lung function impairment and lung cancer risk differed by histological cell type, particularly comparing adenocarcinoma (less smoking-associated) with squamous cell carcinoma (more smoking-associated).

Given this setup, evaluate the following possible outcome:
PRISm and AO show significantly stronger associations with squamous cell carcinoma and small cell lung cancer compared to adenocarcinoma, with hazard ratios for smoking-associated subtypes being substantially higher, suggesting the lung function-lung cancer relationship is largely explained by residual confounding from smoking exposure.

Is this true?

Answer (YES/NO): NO